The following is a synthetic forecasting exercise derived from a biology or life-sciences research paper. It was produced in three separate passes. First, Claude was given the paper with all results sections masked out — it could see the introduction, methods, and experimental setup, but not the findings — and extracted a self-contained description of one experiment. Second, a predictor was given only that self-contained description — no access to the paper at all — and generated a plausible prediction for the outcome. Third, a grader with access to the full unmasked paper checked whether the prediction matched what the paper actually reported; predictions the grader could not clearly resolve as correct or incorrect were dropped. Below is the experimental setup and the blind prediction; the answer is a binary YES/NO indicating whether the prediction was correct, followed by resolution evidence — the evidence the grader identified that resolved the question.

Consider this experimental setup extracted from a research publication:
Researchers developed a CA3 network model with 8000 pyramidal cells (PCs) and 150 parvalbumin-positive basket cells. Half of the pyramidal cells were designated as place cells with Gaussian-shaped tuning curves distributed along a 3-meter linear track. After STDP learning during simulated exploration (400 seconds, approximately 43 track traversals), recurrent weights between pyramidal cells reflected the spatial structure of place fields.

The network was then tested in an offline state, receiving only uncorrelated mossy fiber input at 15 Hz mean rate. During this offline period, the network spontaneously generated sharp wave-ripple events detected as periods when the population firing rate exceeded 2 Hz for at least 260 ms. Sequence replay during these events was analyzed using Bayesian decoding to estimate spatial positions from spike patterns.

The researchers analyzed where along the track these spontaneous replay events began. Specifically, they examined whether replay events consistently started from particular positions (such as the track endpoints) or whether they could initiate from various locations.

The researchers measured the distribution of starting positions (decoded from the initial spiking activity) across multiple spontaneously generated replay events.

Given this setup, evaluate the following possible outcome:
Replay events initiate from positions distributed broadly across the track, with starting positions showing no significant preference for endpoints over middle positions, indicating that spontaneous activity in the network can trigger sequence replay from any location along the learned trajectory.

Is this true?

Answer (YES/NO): YES